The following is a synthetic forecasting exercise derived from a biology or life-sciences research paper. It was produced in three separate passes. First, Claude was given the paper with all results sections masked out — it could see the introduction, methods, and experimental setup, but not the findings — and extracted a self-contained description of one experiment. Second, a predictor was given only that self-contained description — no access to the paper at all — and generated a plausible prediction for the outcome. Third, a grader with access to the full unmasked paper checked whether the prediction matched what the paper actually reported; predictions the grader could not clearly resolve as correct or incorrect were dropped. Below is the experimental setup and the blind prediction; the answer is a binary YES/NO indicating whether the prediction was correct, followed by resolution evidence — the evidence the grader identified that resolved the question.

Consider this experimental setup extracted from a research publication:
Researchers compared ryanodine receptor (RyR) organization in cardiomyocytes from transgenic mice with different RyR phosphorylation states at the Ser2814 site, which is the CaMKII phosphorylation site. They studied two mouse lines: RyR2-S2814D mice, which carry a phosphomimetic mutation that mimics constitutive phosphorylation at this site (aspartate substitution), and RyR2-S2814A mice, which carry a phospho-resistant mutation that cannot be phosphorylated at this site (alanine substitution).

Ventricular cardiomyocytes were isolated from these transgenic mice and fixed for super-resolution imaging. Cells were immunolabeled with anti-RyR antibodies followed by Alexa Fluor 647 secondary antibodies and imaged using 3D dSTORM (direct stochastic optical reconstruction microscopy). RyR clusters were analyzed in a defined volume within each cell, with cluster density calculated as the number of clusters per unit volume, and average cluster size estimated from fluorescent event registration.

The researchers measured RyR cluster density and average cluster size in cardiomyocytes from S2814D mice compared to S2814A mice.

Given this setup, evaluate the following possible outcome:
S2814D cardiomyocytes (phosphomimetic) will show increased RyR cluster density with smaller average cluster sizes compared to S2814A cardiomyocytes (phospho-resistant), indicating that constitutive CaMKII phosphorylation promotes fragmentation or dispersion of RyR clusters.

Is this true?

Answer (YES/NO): YES